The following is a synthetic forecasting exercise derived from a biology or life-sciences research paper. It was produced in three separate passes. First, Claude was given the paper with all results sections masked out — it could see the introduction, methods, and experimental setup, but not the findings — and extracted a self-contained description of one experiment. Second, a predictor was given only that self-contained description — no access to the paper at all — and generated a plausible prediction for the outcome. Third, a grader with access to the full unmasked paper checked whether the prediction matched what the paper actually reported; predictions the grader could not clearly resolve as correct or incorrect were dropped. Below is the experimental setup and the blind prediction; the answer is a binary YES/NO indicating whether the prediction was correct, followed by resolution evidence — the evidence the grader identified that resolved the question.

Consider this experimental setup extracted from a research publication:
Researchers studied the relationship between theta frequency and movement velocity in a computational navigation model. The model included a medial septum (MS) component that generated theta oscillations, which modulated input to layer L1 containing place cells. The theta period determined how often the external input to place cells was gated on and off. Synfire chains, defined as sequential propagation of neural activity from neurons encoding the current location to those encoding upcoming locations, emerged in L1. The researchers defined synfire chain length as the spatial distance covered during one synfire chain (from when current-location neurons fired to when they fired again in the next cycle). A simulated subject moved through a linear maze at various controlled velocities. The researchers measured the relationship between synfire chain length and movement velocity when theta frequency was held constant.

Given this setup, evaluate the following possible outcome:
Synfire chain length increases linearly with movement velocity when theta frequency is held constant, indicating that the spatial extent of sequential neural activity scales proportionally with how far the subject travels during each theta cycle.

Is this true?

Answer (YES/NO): NO